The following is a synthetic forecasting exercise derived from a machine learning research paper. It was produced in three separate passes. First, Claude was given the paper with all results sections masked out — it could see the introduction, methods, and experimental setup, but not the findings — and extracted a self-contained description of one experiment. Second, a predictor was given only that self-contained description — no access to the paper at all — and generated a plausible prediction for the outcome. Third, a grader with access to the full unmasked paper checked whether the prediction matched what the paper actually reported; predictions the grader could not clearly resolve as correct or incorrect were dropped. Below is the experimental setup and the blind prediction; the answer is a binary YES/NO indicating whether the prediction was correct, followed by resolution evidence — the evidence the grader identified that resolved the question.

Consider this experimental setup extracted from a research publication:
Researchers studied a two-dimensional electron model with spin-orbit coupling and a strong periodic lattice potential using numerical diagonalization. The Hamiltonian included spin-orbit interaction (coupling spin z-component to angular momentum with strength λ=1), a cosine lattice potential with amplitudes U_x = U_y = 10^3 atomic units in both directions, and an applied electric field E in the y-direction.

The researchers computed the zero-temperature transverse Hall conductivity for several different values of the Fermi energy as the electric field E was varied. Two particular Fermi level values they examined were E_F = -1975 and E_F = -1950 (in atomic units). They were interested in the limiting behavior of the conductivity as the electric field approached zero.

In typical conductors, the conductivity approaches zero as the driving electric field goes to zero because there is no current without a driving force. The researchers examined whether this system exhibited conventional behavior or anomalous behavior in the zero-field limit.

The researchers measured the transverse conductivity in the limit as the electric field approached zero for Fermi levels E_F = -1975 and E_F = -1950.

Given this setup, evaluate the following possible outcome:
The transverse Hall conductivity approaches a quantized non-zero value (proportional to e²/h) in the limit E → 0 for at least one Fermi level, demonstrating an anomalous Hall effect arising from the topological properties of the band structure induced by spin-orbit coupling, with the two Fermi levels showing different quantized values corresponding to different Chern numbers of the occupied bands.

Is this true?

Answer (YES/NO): NO